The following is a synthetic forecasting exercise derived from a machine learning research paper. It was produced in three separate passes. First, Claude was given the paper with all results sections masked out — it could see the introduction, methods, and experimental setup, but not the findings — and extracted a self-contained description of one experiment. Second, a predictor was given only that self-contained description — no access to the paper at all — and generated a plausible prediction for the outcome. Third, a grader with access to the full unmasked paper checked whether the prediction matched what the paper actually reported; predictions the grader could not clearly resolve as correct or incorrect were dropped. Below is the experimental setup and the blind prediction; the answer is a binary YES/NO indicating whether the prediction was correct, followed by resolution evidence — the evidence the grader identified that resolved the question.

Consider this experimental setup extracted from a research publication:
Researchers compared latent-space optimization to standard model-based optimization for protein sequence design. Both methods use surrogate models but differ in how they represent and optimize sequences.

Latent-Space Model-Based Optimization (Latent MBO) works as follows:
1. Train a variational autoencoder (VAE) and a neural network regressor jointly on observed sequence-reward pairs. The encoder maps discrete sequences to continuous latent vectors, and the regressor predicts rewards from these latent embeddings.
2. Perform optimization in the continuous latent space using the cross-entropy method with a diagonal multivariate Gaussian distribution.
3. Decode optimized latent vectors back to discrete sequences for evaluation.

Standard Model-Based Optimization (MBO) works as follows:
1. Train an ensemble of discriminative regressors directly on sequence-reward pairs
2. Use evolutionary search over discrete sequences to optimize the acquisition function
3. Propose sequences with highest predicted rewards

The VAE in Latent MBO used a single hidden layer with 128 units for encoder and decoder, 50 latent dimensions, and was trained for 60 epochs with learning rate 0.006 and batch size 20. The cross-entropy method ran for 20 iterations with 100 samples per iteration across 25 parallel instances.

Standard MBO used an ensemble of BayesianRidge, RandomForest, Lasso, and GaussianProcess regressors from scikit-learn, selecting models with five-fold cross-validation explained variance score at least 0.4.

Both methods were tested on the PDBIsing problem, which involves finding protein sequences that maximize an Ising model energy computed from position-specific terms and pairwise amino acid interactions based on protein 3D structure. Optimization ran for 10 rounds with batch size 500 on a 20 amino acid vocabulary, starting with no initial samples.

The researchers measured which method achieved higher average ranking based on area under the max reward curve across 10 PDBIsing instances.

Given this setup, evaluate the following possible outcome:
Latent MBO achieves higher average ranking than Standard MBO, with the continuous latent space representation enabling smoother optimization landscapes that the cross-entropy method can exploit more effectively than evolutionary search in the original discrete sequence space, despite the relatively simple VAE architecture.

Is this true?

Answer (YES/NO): NO